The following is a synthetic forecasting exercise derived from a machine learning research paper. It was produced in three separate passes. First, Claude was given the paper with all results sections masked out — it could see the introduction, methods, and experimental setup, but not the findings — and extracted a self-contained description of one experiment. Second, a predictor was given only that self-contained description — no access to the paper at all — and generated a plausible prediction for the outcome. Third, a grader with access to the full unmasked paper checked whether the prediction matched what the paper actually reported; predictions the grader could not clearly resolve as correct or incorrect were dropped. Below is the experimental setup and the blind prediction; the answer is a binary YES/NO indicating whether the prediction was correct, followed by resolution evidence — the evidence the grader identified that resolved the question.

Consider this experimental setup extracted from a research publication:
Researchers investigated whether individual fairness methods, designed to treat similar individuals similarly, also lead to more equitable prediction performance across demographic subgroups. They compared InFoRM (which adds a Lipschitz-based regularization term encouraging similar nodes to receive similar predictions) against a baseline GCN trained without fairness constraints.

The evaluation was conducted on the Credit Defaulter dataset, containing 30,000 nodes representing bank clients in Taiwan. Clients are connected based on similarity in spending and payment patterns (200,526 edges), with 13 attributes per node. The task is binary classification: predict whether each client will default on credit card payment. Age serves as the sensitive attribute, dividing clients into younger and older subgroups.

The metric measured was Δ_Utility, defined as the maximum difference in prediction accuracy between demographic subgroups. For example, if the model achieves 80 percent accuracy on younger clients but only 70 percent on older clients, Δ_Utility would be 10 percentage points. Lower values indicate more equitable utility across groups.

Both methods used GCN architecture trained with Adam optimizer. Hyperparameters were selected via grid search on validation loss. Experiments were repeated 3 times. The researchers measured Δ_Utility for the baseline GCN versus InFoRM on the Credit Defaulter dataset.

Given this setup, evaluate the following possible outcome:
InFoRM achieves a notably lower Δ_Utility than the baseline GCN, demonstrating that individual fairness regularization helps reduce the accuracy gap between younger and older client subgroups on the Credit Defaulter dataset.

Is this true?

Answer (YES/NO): NO